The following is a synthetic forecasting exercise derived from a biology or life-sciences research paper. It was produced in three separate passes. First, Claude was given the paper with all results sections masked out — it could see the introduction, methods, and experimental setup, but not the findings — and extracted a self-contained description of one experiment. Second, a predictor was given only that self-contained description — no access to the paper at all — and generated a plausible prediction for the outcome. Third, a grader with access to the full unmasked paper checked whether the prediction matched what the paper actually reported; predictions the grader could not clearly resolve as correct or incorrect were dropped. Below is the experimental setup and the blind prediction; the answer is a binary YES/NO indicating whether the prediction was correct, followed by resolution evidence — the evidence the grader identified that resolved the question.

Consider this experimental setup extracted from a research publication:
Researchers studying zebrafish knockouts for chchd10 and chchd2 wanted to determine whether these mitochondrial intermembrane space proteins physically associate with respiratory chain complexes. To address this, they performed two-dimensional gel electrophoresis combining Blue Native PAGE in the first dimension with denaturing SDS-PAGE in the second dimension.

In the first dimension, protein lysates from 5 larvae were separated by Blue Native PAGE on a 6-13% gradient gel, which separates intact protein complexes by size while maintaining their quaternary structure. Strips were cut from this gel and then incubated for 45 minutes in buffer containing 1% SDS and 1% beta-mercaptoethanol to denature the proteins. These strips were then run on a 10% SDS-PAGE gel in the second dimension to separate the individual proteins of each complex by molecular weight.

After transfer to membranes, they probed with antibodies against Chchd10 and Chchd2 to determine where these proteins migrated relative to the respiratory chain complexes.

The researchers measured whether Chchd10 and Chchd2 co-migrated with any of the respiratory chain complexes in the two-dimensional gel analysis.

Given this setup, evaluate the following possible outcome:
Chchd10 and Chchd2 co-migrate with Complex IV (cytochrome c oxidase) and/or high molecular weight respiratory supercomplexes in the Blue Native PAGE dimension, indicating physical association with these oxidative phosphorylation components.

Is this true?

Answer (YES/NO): NO